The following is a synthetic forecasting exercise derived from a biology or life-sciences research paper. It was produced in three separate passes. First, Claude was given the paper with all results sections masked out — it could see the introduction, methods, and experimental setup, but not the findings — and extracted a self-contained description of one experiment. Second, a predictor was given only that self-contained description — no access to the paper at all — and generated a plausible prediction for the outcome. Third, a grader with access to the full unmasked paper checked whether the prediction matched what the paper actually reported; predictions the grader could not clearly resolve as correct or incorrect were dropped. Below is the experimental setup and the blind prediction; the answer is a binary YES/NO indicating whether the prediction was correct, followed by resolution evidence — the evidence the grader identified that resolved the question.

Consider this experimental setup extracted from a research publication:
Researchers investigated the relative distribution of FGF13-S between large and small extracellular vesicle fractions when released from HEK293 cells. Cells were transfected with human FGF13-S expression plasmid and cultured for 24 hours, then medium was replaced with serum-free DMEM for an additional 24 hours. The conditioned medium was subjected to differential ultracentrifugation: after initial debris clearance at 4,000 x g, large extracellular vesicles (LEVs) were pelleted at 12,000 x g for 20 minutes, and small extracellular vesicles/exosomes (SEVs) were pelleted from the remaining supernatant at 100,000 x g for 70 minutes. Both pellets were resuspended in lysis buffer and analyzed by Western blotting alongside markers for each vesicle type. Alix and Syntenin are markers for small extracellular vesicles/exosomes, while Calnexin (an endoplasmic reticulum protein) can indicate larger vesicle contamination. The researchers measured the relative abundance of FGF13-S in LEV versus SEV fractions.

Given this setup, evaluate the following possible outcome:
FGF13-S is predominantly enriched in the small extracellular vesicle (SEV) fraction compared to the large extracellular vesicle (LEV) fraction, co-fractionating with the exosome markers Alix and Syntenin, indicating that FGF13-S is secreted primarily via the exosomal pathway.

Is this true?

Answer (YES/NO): NO